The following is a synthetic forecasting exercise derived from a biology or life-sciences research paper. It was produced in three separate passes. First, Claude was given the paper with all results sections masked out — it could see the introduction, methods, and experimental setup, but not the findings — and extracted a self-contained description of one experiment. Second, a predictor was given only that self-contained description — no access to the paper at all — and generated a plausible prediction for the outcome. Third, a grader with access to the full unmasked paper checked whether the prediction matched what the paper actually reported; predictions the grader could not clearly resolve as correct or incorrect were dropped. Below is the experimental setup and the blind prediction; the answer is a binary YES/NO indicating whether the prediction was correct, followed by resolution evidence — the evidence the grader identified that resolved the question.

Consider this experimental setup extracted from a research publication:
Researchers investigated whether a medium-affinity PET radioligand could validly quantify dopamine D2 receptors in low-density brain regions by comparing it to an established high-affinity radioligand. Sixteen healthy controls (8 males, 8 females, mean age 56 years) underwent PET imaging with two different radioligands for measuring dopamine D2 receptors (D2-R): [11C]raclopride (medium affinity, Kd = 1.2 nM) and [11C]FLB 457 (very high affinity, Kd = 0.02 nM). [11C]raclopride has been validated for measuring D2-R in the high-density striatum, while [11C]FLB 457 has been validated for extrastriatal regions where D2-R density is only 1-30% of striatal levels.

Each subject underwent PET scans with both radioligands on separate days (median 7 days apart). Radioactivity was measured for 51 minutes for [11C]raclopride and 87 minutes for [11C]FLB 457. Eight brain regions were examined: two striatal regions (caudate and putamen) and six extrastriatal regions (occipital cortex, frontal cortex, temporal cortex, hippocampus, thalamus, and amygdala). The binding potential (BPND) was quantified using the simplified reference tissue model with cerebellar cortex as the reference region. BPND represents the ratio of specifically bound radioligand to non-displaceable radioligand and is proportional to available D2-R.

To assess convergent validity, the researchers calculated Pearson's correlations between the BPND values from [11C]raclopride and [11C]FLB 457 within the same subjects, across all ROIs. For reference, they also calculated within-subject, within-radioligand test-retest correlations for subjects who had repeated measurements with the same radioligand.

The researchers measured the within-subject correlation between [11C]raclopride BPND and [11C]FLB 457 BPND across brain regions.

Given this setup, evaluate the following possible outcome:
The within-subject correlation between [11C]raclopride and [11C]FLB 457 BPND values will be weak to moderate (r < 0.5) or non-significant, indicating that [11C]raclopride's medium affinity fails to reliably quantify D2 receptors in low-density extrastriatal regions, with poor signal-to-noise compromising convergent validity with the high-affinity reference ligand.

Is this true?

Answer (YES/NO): YES